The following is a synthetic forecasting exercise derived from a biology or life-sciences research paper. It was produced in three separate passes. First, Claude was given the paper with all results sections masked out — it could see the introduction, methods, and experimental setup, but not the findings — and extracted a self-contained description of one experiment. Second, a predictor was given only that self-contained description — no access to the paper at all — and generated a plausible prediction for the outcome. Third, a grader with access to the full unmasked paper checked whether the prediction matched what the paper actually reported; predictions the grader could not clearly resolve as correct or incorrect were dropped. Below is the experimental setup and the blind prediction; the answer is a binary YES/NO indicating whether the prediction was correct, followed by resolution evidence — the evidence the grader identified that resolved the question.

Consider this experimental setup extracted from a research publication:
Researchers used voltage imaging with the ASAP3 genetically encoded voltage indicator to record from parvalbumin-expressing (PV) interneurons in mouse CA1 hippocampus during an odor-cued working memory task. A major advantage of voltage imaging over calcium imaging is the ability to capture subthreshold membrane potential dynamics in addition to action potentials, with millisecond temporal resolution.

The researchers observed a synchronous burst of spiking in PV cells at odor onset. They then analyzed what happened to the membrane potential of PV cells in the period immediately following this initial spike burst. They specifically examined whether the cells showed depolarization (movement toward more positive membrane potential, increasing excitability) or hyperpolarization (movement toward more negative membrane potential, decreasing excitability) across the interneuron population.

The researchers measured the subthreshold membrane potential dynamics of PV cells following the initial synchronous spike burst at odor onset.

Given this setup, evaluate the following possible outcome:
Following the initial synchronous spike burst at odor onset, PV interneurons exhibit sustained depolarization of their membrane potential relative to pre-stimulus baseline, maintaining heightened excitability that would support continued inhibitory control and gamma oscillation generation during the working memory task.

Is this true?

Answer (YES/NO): NO